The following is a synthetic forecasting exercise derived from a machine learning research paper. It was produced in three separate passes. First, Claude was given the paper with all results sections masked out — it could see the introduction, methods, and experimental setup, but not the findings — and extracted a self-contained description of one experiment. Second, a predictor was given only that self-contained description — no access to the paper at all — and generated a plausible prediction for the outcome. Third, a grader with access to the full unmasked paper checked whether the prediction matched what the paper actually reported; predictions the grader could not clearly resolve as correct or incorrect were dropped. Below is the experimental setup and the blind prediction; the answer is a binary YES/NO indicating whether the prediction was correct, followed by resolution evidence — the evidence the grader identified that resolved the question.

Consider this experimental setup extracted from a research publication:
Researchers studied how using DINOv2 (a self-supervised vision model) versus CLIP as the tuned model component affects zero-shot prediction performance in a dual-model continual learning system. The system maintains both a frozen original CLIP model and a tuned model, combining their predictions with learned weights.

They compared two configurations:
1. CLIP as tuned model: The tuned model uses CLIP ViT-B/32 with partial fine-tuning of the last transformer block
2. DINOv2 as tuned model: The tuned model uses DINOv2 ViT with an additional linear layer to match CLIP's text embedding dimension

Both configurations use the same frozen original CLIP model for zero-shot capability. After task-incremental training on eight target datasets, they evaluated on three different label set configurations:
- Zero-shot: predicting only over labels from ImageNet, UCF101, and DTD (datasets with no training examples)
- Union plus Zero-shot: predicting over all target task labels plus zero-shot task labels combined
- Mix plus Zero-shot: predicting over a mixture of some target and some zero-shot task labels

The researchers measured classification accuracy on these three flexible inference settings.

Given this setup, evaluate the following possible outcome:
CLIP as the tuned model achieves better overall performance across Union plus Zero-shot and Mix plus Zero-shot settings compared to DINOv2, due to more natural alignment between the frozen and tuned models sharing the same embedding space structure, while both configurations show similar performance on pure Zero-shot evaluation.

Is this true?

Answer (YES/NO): NO